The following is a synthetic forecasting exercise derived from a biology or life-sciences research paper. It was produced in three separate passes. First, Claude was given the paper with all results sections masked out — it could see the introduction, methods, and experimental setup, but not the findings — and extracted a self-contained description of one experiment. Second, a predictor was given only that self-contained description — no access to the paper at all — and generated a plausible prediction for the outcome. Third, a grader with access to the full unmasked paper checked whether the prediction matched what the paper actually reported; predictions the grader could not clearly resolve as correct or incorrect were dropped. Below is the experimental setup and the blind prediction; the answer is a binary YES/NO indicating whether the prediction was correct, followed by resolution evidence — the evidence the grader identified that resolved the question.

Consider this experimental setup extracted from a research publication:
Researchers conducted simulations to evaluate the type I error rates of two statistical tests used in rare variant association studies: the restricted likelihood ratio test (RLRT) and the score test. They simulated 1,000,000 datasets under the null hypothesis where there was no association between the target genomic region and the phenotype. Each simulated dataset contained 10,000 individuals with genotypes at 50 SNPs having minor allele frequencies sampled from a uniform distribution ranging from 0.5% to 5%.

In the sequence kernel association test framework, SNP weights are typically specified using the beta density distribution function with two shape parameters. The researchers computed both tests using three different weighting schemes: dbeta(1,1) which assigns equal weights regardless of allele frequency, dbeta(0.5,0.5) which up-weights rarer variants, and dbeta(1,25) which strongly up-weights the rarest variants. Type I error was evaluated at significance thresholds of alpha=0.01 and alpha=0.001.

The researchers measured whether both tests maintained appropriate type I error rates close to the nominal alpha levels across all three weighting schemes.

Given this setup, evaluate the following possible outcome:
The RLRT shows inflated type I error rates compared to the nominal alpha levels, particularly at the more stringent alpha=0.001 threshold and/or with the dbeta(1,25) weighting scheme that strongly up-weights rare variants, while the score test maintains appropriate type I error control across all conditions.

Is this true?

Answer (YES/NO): NO